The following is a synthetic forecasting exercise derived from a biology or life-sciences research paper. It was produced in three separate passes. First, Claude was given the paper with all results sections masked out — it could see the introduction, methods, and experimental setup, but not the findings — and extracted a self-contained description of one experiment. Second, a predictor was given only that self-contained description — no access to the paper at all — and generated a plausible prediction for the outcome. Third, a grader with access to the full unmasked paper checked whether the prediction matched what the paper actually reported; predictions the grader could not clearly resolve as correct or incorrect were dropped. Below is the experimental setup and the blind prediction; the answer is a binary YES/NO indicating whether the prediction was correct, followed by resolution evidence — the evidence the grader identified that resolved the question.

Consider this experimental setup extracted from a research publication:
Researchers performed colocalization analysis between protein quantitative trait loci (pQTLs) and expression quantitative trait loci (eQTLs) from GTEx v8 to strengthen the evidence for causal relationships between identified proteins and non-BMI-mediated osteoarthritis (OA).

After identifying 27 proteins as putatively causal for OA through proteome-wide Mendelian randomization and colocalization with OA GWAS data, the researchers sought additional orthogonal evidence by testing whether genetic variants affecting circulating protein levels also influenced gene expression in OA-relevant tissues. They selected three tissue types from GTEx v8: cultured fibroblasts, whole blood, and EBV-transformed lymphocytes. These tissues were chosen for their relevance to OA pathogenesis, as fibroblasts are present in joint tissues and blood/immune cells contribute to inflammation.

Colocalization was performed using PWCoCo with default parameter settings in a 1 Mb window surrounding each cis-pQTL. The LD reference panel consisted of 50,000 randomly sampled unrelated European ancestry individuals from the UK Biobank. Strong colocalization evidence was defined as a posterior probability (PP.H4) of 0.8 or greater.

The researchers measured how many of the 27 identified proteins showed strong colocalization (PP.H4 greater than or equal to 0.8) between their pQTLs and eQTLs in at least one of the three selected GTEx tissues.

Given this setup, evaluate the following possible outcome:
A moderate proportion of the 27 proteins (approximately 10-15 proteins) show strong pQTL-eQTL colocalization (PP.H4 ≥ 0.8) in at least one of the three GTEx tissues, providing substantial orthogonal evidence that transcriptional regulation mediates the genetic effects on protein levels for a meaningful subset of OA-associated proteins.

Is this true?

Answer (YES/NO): NO